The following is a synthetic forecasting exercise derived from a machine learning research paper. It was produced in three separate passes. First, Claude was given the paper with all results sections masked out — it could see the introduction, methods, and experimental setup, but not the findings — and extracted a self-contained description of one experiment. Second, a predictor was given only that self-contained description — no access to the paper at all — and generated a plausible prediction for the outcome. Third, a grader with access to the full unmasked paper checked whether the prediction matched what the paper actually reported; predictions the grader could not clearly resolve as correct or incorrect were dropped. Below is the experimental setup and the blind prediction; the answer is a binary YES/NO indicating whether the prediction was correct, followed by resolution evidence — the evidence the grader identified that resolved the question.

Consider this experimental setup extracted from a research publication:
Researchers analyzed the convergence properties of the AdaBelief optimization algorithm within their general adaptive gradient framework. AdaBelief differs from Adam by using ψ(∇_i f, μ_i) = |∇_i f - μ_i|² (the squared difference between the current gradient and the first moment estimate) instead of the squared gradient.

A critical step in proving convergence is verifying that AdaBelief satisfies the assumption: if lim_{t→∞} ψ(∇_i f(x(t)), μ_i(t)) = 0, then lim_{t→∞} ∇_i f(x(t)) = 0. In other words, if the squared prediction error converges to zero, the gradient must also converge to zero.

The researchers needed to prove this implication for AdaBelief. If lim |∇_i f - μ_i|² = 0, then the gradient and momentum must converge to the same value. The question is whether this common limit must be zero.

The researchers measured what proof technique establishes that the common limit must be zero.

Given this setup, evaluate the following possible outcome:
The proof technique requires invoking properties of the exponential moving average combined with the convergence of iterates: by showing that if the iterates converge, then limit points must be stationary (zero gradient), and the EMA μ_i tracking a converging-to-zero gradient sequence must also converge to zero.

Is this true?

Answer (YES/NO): NO